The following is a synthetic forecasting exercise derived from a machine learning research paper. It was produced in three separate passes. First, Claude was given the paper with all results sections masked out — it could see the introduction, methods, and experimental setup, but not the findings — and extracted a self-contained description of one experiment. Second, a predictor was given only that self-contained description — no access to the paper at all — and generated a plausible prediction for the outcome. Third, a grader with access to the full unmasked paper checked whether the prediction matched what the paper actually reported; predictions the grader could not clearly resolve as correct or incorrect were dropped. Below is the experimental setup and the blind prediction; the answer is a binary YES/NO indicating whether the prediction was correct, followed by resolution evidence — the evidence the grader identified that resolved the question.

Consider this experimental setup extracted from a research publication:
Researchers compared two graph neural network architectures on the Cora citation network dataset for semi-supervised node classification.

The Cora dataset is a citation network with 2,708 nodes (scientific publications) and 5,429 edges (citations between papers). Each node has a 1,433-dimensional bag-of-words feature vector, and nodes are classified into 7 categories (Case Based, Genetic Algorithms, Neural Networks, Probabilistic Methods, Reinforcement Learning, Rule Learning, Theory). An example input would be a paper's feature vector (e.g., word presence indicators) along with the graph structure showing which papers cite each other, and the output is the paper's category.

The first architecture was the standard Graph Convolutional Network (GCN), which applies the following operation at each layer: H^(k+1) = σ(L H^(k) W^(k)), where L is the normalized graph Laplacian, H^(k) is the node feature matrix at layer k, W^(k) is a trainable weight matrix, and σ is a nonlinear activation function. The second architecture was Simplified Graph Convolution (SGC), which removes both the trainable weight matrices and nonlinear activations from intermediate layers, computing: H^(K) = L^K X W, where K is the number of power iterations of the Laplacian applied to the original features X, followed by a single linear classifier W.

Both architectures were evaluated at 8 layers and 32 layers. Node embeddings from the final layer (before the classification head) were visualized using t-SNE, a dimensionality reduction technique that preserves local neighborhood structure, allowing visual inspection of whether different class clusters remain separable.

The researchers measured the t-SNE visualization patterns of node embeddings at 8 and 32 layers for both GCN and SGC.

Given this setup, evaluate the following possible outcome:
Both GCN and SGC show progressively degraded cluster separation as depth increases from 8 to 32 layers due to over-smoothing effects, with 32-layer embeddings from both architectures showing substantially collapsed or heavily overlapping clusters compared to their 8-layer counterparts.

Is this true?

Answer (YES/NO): NO